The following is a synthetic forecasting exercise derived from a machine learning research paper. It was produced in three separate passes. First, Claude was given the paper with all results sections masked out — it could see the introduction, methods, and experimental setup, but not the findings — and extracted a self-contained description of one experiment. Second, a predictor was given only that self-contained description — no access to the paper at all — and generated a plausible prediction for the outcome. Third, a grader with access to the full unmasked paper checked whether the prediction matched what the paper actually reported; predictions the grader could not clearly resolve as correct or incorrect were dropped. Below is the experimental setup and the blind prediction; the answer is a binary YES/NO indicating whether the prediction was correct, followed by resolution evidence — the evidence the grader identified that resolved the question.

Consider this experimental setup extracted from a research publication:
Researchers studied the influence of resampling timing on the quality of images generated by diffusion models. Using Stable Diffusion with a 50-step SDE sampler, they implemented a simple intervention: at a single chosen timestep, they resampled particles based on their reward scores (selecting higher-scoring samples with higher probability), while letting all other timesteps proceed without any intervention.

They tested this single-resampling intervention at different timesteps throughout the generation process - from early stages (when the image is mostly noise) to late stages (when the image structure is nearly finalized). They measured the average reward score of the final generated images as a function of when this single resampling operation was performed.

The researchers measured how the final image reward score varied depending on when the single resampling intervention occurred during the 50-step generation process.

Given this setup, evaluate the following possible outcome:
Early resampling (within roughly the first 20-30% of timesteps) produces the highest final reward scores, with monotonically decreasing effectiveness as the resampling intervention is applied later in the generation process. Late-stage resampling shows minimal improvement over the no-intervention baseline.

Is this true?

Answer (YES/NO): NO